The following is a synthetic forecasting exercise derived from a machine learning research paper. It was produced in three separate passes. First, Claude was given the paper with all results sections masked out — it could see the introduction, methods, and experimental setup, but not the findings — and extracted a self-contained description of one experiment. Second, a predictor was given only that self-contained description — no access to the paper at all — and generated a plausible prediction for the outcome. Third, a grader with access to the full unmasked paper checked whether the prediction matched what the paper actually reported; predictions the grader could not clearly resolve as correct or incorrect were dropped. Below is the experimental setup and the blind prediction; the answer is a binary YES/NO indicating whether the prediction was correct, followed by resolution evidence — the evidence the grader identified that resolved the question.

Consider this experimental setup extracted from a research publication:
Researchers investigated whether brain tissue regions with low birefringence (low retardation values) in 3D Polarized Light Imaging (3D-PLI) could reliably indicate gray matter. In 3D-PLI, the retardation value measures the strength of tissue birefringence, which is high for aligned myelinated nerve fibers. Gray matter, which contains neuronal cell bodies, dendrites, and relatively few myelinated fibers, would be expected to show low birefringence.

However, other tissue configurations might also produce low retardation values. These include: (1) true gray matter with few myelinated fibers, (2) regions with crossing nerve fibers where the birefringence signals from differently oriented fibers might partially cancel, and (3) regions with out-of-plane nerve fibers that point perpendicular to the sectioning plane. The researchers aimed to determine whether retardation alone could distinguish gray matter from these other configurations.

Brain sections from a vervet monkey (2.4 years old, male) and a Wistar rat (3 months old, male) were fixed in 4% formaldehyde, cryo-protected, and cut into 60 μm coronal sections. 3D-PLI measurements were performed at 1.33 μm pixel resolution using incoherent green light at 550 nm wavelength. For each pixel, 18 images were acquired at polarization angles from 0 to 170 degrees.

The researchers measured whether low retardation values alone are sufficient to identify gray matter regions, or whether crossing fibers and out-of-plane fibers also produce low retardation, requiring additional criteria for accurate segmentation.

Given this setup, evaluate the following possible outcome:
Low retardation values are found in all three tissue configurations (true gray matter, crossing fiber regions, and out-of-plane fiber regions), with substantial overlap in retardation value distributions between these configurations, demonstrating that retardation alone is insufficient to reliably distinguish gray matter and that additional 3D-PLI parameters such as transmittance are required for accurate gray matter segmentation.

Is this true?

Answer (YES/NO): YES